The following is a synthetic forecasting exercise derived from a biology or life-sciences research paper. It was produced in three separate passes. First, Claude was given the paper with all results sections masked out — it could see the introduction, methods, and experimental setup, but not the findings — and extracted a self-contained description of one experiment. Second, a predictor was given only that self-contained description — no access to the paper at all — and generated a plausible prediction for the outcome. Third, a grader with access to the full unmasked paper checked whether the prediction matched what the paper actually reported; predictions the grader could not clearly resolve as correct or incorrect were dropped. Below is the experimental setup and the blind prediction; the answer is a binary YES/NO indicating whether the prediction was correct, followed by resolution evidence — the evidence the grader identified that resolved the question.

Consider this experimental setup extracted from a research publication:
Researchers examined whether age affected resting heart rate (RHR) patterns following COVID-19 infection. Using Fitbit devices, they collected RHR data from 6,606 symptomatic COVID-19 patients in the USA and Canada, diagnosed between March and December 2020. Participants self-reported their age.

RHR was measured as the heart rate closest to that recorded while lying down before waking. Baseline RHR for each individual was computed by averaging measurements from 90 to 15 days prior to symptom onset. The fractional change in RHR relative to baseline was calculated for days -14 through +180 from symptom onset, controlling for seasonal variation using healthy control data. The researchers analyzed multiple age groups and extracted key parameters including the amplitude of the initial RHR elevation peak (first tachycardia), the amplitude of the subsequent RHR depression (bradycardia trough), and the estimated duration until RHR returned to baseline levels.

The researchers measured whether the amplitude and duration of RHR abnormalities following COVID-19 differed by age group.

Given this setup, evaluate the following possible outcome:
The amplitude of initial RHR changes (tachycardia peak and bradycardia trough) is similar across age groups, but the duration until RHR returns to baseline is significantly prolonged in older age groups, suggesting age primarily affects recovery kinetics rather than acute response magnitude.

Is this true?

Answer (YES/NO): NO